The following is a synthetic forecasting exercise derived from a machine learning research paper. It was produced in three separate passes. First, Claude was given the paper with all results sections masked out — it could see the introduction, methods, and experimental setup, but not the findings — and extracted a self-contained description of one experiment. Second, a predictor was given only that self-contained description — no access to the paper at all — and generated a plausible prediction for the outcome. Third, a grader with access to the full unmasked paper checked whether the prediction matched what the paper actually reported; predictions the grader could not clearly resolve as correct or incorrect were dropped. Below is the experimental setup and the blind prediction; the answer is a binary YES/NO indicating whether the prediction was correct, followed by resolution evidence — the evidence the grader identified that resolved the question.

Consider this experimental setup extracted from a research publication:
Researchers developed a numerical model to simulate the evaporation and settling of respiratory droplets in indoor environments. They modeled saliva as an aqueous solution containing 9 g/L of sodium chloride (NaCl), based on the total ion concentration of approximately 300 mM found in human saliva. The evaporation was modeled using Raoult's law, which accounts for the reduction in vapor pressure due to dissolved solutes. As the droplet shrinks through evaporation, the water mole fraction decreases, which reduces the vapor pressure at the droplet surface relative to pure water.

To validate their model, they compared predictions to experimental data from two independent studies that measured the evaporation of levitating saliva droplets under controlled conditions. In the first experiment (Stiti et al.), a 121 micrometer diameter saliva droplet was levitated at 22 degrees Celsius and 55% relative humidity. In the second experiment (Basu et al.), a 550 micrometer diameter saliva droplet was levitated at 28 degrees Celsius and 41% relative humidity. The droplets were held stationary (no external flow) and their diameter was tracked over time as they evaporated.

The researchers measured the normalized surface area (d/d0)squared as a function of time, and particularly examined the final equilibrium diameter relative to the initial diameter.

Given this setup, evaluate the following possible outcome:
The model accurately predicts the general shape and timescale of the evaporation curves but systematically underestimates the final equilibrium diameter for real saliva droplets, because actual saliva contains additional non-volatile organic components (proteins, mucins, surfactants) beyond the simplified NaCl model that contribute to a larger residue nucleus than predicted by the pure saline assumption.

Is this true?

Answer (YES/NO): NO